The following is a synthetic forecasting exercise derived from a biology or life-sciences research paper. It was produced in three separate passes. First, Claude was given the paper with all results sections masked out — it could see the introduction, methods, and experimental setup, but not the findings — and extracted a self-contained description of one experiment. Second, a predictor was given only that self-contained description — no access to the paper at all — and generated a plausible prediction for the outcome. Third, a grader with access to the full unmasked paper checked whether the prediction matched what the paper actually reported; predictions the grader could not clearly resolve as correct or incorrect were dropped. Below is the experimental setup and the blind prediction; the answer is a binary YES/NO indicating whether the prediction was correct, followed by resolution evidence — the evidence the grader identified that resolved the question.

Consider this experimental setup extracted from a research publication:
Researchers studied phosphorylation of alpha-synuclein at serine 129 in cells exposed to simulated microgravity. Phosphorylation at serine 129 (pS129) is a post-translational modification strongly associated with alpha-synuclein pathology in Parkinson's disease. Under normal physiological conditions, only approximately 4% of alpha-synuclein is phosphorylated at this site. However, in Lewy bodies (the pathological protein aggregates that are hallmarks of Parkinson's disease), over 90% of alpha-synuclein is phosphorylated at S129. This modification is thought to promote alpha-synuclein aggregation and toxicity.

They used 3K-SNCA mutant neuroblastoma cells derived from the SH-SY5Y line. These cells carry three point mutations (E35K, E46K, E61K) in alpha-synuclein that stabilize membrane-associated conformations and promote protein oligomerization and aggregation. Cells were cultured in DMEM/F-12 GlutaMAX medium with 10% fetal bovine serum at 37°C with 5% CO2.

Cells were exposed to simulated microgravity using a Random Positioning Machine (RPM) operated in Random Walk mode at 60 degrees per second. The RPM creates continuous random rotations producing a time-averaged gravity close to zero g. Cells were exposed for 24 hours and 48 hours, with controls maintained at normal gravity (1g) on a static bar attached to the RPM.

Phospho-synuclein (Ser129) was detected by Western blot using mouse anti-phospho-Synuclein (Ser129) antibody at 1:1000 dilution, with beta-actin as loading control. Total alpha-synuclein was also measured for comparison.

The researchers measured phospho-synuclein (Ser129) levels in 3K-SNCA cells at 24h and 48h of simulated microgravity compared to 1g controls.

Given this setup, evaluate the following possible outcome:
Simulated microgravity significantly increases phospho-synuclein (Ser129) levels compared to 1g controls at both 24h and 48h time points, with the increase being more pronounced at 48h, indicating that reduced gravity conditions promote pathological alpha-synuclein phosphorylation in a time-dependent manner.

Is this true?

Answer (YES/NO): YES